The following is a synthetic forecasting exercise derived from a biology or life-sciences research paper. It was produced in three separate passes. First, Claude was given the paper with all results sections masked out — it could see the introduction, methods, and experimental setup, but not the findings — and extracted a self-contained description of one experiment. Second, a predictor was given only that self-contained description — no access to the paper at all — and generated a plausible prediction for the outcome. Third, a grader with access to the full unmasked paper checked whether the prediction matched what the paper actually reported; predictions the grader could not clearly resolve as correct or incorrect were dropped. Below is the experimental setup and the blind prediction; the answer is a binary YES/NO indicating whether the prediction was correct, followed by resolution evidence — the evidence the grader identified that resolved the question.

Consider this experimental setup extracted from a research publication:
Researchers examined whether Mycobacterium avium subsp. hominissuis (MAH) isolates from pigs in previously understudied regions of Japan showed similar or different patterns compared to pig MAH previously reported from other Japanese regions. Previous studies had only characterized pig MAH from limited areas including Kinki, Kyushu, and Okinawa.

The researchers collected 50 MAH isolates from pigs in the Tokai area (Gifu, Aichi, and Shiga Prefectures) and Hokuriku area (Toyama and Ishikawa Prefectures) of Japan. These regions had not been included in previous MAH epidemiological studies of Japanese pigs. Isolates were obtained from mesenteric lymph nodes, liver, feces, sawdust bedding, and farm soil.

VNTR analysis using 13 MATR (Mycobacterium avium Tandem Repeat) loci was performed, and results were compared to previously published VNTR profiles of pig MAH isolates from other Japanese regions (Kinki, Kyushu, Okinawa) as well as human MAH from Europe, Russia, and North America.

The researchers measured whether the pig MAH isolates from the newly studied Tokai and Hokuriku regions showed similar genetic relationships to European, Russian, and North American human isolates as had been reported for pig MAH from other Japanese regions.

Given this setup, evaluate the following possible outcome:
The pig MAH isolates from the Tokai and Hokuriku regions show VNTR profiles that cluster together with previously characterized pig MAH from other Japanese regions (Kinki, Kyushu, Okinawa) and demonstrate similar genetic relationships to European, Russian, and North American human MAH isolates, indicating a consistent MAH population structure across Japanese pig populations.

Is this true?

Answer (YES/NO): YES